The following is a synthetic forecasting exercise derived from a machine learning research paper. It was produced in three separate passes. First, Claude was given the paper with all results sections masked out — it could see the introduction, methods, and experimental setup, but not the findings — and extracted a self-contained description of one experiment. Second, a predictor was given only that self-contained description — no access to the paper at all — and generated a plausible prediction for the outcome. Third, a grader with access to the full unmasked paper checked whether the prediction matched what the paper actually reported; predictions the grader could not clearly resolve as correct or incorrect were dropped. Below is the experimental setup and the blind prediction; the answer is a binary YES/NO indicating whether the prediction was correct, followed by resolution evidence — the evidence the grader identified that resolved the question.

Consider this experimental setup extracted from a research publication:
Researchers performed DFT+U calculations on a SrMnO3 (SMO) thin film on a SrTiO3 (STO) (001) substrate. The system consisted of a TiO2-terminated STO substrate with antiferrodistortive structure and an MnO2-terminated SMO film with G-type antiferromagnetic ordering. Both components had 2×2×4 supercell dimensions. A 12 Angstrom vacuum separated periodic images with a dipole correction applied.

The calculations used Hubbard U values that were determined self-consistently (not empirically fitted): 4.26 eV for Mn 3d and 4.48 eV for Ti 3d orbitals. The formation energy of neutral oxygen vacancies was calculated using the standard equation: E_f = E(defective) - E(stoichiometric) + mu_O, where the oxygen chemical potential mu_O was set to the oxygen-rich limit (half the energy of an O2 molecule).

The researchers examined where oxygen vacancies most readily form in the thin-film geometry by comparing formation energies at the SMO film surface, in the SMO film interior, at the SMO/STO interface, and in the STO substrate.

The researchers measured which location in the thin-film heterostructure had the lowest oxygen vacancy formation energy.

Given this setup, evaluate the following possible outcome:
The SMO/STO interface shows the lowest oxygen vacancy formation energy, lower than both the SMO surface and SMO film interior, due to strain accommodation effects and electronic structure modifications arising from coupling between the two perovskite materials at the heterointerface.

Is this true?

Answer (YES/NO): NO